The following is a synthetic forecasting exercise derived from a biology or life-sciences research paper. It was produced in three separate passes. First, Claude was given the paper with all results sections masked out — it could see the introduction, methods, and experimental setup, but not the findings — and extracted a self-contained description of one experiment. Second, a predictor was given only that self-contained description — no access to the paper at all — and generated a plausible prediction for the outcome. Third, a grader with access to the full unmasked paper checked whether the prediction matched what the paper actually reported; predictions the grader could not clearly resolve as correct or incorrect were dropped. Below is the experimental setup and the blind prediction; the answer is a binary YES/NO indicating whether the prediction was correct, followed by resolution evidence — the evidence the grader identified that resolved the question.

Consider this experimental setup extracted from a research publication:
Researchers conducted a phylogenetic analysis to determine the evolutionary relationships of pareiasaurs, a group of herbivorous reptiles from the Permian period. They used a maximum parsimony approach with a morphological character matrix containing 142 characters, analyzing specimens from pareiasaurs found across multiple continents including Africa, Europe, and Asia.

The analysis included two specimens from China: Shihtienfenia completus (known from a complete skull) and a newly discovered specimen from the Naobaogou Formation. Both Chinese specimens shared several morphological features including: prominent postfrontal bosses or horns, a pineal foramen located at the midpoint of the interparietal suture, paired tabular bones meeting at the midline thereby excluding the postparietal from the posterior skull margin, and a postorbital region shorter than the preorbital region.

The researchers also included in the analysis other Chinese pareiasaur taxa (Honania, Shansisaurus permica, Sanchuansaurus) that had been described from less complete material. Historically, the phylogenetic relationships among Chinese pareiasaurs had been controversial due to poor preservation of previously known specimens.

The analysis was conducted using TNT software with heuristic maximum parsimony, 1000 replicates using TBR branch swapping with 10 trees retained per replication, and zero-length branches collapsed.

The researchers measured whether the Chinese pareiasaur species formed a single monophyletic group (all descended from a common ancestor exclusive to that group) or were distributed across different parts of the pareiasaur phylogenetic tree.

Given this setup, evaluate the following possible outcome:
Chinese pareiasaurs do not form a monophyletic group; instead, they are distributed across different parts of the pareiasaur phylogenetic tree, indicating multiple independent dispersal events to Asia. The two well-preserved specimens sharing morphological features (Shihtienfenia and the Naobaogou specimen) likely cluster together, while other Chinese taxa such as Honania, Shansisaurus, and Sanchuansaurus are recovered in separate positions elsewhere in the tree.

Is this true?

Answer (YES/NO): YES